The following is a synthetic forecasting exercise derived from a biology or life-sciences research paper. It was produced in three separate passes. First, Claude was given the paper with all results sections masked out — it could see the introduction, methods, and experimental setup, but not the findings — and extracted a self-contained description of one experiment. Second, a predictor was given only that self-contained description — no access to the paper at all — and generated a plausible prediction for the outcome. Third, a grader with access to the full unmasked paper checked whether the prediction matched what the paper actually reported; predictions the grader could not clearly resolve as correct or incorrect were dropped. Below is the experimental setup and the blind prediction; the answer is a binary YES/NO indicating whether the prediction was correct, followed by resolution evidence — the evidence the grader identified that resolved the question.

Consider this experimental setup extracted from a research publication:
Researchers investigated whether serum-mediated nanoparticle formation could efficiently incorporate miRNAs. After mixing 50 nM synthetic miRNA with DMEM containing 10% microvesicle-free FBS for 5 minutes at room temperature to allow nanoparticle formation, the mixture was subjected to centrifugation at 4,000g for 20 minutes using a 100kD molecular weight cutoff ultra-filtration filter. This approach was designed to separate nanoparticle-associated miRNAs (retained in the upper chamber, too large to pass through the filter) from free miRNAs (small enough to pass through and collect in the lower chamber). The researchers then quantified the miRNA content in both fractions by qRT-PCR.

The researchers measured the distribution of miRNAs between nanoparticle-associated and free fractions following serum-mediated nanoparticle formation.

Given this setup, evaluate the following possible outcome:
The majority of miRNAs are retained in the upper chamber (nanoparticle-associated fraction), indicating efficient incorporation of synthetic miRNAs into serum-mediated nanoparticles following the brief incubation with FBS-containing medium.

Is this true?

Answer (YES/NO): YES